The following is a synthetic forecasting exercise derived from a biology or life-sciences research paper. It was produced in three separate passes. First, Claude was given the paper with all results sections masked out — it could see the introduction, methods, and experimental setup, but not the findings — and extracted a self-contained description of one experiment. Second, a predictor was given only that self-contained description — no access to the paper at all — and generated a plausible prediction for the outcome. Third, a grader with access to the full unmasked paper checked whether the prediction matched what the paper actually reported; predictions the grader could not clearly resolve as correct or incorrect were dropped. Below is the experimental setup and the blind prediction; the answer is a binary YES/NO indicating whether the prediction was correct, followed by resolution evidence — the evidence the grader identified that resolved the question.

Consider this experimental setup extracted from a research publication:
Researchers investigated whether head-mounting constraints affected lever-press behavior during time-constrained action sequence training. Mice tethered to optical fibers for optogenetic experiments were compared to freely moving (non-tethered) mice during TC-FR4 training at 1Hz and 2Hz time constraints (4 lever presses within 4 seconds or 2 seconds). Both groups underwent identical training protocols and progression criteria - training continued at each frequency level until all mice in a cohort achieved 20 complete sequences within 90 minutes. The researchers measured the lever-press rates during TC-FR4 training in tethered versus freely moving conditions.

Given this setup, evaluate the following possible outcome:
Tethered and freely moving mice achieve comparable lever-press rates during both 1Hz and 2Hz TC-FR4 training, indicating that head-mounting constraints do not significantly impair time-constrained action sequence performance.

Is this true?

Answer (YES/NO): NO